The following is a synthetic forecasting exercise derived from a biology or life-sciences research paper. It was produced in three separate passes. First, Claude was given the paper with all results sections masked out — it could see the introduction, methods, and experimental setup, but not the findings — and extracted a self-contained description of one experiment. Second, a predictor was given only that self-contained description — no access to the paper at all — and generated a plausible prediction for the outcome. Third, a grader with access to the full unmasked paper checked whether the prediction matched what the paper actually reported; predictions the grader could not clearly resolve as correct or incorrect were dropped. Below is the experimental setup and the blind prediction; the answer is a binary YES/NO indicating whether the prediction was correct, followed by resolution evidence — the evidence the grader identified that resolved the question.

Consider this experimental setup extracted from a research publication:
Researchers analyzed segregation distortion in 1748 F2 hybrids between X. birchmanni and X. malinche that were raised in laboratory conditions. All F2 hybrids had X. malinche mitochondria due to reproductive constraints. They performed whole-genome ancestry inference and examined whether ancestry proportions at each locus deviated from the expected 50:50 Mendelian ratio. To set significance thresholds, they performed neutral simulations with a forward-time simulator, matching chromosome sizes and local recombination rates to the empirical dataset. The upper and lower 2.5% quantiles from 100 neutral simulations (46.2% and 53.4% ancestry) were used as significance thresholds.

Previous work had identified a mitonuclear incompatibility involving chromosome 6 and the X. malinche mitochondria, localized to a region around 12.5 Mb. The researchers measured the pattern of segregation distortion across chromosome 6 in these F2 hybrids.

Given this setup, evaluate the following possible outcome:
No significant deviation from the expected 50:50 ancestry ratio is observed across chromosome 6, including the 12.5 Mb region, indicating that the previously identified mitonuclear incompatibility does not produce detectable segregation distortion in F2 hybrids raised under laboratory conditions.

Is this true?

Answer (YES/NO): NO